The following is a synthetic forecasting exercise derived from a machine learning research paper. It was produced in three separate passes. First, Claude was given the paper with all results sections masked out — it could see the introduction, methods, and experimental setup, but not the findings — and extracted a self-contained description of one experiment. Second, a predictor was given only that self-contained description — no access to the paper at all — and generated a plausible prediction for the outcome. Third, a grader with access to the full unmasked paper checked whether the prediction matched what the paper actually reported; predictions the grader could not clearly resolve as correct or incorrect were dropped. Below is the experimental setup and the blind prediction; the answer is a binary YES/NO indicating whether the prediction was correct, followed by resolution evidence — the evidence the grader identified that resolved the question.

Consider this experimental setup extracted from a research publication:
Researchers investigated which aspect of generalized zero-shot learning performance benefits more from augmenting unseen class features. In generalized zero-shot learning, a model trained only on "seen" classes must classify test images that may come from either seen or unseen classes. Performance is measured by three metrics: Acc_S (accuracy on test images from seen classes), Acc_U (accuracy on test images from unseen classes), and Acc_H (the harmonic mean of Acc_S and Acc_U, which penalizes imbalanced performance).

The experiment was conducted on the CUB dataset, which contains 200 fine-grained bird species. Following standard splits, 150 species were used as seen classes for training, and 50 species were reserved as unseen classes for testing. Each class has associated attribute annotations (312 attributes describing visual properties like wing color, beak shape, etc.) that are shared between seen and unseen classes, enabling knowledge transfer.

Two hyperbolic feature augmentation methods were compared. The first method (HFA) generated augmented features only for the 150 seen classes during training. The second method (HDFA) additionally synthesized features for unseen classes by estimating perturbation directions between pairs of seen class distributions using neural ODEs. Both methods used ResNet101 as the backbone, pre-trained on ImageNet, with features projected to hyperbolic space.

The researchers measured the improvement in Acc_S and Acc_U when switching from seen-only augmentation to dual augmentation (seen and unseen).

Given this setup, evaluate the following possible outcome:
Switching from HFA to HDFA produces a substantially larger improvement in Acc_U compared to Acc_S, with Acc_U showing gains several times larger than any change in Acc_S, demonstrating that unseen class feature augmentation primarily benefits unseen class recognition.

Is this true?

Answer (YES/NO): NO